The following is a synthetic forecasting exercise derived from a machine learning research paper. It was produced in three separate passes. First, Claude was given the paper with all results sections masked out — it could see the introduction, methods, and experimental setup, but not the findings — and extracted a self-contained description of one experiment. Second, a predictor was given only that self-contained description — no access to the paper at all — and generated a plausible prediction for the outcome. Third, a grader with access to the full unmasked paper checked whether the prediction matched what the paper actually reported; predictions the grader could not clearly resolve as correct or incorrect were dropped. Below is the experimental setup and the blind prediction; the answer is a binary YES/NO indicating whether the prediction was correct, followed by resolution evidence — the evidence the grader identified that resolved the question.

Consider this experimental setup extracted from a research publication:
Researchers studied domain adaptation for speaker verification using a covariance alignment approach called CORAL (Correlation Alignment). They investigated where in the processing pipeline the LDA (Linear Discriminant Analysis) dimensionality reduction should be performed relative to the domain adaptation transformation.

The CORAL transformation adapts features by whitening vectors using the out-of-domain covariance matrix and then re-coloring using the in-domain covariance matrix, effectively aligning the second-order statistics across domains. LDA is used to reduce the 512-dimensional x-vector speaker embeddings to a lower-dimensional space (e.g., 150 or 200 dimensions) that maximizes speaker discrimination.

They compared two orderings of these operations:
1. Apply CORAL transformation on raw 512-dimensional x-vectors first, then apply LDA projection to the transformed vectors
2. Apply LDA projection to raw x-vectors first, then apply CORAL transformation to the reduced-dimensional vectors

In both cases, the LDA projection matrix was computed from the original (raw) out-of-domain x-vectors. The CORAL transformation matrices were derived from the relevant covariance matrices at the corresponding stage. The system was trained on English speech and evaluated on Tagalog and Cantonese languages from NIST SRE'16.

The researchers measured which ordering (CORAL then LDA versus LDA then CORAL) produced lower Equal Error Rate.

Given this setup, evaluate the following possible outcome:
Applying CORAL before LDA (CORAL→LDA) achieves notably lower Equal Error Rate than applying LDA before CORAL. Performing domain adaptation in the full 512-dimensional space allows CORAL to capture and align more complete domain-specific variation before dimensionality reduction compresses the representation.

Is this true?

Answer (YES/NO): YES